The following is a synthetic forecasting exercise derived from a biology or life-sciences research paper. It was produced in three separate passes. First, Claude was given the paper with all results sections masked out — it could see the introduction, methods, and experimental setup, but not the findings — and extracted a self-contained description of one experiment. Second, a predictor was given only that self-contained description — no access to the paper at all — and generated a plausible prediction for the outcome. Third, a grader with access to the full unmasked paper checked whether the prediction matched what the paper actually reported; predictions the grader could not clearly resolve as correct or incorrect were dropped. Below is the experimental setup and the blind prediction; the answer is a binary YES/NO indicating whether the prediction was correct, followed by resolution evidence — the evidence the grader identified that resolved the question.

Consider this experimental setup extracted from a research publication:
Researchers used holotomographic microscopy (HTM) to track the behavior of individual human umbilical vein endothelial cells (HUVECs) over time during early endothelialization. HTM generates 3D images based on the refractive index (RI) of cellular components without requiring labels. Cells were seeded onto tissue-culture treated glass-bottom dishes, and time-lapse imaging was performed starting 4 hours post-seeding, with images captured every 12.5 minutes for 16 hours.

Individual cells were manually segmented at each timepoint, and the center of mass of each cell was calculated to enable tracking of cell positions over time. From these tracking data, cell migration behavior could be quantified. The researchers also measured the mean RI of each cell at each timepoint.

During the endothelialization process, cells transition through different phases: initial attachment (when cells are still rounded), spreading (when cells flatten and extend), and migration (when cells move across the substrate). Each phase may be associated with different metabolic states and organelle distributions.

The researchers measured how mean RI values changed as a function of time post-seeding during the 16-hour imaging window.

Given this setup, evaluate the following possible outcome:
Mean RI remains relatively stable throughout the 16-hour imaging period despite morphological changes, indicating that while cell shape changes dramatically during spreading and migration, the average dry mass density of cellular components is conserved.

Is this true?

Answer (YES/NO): NO